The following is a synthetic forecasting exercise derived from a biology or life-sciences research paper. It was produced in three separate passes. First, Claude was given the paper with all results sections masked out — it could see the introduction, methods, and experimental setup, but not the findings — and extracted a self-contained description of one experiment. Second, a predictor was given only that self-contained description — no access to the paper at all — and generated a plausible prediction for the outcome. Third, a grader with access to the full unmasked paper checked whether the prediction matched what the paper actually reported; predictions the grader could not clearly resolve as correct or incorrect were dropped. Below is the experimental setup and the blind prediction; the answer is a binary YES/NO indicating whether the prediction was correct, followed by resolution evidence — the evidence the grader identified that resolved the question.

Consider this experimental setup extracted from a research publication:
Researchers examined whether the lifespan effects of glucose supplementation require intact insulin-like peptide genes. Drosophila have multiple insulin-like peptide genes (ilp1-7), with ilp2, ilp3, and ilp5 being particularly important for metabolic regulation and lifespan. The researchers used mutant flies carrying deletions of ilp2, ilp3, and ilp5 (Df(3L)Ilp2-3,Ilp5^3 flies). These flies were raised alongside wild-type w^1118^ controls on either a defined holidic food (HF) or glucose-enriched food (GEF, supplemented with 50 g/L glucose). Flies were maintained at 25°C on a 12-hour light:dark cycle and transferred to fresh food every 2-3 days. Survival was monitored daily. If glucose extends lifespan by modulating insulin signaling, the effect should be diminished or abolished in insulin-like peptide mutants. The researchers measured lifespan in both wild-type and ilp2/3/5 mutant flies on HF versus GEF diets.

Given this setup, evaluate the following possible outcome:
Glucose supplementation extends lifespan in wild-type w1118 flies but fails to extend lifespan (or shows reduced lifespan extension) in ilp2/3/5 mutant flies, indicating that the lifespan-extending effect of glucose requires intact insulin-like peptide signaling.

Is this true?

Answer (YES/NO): NO